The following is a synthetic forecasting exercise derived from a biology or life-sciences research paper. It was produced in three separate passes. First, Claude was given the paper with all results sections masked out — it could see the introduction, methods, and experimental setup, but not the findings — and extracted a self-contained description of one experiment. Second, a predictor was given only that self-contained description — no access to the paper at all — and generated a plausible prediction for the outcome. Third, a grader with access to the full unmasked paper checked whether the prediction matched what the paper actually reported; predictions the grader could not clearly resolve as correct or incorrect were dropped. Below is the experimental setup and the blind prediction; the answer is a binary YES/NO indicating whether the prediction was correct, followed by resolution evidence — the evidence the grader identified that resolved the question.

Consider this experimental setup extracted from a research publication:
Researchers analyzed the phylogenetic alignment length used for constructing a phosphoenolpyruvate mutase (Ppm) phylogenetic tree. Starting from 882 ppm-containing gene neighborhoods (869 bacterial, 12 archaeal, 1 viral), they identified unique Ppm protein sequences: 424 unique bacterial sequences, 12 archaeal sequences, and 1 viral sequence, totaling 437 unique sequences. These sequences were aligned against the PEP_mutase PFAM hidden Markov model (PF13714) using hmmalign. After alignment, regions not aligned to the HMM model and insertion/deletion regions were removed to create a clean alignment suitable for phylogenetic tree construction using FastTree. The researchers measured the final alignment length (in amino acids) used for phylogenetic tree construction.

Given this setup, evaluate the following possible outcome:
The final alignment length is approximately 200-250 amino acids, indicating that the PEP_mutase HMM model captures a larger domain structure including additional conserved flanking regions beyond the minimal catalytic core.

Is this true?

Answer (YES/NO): NO